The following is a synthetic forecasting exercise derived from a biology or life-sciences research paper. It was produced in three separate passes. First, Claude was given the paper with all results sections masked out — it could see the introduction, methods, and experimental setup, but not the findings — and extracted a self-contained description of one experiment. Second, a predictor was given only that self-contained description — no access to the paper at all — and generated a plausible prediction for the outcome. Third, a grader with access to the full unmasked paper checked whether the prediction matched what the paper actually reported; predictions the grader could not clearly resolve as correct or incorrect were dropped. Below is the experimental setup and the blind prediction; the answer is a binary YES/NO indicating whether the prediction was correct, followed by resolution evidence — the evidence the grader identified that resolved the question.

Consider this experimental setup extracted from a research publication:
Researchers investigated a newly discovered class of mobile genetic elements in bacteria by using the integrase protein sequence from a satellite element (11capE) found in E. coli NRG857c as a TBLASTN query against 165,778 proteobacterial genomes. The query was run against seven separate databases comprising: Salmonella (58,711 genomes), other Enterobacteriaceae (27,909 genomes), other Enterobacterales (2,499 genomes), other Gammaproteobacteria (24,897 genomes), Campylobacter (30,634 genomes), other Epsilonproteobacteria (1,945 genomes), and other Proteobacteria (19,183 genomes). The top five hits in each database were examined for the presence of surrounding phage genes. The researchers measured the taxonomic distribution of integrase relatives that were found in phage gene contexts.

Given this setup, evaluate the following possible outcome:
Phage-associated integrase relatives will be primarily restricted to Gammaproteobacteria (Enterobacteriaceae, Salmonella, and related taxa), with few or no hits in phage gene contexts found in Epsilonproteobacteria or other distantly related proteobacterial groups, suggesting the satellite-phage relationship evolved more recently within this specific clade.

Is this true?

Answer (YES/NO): YES